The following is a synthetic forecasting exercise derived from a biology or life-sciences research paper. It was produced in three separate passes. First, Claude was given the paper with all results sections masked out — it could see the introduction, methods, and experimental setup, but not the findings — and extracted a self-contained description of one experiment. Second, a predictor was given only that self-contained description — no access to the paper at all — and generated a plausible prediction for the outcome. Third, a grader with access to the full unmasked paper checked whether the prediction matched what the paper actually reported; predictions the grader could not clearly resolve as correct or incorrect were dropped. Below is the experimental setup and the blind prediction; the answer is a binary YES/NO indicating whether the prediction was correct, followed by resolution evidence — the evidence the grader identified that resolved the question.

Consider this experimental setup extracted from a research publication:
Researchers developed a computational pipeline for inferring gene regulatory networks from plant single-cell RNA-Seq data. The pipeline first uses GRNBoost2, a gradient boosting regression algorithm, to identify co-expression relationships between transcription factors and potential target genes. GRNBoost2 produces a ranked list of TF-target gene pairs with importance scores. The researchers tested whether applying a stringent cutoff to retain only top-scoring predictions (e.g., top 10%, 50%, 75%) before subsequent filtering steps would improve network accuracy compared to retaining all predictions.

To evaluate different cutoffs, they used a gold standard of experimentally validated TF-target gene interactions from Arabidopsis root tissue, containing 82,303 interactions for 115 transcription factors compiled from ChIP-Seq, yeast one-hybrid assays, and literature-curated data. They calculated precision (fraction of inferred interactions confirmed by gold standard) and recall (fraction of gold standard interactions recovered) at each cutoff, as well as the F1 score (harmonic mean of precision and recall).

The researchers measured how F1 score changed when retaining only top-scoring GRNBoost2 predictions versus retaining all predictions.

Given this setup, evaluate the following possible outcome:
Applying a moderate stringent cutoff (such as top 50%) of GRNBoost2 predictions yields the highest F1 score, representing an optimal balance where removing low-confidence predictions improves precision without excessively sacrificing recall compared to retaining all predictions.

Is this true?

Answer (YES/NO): NO